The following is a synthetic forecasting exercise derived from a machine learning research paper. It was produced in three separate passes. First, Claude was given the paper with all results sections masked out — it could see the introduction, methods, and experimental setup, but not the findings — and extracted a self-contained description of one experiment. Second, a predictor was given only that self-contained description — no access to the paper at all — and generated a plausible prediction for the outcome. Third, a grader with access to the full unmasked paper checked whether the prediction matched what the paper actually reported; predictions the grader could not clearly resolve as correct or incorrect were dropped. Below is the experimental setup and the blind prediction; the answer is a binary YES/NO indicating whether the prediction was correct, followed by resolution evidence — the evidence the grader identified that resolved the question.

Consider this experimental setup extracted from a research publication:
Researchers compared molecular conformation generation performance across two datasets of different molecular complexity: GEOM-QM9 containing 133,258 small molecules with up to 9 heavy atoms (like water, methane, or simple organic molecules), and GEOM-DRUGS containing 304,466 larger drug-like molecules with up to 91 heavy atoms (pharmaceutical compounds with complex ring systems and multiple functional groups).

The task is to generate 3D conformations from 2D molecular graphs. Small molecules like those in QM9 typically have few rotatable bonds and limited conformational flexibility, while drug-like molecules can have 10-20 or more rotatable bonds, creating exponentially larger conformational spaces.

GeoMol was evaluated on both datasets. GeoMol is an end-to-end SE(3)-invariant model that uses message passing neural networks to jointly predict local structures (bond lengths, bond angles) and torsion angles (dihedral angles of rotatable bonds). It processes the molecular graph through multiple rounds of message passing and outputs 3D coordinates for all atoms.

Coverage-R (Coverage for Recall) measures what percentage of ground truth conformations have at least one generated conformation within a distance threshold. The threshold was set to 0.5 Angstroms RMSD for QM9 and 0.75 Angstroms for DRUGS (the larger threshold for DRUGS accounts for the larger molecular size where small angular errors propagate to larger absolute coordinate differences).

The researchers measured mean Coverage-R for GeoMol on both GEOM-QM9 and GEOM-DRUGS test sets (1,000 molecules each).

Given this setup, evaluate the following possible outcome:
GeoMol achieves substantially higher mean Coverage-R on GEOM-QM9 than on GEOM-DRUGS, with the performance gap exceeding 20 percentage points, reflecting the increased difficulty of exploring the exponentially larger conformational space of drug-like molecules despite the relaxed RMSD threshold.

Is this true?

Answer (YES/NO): YES